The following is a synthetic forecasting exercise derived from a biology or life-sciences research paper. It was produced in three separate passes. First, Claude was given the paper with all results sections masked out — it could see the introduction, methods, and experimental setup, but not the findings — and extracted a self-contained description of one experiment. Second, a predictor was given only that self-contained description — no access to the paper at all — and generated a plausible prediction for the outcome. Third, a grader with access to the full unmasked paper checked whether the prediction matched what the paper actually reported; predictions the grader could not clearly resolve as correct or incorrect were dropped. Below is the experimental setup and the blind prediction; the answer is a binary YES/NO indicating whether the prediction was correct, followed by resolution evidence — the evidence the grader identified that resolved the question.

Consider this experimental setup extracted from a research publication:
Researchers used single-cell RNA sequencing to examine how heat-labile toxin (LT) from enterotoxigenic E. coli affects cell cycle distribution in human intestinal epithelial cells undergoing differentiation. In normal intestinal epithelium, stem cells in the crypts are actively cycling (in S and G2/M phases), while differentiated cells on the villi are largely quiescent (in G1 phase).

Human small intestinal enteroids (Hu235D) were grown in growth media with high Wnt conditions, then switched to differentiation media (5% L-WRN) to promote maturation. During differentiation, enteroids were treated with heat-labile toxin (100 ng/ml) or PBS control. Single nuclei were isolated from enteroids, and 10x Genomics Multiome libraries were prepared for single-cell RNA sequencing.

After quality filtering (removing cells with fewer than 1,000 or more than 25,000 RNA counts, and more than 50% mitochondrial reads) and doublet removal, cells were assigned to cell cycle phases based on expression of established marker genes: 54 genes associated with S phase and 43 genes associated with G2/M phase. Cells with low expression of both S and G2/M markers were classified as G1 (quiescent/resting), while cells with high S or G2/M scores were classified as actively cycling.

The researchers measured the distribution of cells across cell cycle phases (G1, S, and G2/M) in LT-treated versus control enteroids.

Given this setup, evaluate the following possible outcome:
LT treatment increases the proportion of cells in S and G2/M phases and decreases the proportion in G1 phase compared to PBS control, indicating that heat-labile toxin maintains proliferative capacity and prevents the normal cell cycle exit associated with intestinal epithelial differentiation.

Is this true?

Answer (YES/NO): YES